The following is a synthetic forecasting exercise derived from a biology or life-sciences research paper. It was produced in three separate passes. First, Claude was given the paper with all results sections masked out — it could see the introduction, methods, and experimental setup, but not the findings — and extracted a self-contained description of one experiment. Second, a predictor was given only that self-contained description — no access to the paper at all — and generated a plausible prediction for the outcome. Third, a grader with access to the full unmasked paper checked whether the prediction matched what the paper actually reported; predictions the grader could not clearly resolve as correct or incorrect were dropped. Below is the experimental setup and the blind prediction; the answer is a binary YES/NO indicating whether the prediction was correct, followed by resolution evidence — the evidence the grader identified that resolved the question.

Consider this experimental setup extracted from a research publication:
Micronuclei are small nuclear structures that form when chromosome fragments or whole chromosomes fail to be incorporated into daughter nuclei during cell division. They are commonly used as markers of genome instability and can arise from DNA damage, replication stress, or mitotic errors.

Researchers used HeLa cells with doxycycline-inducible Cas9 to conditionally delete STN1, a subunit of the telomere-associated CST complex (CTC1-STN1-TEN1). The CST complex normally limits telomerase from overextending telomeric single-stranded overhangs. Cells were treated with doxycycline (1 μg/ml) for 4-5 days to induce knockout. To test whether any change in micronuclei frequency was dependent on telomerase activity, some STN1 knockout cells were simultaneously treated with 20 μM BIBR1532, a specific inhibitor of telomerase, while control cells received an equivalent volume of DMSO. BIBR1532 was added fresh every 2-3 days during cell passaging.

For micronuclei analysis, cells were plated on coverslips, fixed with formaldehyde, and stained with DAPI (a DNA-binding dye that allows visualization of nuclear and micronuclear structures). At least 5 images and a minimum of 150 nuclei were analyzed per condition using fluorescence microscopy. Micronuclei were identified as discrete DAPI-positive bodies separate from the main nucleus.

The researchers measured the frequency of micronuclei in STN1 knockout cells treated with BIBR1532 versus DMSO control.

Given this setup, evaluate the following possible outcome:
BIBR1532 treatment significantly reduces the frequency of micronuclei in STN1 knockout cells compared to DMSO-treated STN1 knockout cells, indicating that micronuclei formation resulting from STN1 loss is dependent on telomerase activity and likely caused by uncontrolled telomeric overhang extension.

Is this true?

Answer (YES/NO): YES